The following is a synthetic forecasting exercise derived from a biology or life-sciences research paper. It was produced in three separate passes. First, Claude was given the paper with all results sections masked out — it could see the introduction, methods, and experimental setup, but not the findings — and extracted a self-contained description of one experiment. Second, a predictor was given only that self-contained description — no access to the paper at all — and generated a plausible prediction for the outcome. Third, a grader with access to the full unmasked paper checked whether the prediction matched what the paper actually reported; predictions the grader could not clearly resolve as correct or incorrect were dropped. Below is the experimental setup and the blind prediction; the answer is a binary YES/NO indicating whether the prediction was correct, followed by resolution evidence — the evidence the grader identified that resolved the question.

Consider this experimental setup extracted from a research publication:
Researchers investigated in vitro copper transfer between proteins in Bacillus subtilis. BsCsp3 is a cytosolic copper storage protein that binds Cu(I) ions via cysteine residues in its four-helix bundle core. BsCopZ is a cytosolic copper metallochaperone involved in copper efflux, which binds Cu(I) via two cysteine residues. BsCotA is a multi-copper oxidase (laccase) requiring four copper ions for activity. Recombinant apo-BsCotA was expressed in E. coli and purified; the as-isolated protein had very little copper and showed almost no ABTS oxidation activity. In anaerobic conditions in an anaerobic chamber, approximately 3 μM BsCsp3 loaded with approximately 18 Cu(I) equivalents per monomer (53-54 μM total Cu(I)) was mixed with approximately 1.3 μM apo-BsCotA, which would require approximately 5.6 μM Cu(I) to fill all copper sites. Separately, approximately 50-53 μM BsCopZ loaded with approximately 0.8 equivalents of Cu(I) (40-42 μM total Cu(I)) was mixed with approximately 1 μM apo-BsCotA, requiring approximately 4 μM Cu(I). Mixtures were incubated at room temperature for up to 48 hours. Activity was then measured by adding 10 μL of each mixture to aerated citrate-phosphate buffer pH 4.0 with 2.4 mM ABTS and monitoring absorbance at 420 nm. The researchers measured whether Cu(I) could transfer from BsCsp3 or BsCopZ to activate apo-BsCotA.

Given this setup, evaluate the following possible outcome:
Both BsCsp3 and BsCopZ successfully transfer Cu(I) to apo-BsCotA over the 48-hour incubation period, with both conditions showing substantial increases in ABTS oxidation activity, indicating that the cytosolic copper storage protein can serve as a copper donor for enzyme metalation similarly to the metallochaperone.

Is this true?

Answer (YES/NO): NO